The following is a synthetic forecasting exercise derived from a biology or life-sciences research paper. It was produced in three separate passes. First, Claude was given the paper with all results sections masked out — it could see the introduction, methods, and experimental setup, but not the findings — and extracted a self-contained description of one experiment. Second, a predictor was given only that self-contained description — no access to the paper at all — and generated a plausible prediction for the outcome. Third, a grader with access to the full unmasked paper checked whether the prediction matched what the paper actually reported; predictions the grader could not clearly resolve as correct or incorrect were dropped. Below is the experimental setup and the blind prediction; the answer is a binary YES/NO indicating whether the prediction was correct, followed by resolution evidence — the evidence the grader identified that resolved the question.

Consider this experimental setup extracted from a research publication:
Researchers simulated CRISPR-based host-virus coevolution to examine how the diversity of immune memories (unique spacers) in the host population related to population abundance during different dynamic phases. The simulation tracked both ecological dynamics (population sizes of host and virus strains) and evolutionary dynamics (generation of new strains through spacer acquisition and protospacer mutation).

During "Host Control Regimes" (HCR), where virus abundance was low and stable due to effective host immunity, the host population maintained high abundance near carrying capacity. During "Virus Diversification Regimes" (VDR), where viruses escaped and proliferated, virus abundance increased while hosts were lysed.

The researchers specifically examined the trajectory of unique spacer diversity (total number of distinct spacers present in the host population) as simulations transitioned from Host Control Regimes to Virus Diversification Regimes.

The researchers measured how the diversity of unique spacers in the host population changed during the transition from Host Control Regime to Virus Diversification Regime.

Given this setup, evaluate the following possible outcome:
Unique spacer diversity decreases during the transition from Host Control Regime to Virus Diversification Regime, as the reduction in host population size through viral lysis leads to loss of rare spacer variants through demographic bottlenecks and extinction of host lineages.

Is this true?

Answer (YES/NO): NO